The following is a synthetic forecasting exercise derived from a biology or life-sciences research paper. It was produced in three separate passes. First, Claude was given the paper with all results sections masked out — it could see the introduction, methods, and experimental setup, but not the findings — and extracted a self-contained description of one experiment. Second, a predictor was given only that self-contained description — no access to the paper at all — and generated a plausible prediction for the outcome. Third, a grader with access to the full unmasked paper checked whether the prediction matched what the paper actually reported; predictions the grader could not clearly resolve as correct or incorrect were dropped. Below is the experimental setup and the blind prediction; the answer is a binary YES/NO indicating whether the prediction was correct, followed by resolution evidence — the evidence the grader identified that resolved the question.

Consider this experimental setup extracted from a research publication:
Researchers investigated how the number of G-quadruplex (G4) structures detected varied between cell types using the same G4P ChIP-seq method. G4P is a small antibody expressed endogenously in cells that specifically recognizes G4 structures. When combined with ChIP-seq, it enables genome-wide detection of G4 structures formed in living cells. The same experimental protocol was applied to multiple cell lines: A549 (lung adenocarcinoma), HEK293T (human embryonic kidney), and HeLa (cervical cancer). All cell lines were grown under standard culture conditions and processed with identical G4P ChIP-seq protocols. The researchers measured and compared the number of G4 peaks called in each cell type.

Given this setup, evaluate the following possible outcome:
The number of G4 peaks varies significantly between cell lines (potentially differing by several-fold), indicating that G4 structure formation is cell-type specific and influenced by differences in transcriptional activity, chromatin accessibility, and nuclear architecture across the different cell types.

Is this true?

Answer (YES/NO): YES